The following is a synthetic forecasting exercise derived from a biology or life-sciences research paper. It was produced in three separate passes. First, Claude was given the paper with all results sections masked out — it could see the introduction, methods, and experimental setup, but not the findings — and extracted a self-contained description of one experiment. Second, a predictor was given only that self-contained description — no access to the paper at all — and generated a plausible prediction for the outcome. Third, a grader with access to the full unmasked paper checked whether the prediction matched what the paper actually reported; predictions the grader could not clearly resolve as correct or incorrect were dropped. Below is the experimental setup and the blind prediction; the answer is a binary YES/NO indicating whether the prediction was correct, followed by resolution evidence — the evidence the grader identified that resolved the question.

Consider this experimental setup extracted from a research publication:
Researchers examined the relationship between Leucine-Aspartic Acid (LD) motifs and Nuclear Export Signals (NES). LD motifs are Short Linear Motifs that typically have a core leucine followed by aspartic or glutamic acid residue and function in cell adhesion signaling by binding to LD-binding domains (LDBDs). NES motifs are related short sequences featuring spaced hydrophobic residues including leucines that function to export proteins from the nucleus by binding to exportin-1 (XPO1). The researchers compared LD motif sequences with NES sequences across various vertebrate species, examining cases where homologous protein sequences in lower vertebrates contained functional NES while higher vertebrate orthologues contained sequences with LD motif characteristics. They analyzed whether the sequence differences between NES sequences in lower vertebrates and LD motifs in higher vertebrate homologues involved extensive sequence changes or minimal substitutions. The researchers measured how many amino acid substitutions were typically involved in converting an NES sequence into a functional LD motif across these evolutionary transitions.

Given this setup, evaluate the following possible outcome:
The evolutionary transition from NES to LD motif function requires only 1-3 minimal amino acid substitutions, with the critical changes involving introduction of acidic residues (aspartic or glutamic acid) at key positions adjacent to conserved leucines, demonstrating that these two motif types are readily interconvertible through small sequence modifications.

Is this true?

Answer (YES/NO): NO